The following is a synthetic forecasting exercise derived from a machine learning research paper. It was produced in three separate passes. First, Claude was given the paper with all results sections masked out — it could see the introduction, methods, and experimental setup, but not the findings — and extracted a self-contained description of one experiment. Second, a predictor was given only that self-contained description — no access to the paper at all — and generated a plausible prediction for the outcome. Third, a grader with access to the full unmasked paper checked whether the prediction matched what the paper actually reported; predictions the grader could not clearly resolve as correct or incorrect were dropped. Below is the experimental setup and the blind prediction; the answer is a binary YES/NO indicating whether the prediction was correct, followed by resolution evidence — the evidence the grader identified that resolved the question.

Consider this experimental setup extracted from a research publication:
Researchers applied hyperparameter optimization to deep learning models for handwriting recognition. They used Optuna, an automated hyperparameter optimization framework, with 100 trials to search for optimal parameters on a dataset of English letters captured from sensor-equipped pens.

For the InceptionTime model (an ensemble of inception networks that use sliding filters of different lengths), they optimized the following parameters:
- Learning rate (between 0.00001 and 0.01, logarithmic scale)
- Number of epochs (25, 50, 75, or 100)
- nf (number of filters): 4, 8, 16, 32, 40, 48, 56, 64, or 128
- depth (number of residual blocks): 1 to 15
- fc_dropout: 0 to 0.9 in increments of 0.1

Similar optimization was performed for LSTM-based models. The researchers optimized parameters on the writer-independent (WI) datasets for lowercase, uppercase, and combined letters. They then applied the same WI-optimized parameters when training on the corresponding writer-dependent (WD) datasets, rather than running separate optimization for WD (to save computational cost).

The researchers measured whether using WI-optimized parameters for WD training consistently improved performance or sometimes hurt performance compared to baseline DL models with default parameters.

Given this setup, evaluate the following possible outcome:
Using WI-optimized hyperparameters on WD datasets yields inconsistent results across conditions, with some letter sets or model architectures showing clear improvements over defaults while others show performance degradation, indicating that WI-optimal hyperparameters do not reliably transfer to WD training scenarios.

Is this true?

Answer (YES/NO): YES